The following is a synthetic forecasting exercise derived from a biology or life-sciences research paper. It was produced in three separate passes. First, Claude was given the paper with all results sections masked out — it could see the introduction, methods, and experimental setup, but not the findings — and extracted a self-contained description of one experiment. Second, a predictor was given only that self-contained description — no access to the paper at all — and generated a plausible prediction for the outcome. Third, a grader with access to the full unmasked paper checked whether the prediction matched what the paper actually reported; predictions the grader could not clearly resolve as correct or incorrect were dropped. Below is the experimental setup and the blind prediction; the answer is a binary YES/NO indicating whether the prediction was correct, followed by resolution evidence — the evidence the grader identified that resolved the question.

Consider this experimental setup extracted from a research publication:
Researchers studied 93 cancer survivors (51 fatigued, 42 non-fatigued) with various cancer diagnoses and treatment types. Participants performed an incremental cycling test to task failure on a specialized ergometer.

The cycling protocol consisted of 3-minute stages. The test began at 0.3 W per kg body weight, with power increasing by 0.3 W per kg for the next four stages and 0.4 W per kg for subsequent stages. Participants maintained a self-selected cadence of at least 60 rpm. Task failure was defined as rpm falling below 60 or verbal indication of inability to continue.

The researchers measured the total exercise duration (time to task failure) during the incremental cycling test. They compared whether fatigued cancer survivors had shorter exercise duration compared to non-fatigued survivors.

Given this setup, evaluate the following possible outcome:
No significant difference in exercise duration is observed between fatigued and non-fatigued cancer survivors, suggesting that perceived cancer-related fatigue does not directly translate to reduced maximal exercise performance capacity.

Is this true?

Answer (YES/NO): NO